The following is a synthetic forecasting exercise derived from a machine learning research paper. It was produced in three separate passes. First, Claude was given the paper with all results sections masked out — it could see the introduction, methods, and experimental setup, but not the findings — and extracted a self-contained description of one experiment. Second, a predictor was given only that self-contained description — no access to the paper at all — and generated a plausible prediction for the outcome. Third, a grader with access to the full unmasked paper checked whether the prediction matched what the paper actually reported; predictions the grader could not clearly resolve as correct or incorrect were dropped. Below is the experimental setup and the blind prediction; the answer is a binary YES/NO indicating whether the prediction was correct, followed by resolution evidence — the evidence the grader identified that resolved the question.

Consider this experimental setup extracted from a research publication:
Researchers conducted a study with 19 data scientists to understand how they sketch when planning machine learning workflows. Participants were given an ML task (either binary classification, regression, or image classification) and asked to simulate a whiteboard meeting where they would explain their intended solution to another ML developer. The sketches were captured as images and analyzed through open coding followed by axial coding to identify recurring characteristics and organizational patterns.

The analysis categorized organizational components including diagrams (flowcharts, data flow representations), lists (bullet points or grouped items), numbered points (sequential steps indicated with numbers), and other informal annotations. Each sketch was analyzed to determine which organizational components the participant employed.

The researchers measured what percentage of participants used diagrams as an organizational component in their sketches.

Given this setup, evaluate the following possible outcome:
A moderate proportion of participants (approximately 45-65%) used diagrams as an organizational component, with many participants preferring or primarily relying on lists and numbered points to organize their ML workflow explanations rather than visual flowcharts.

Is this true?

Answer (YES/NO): YES